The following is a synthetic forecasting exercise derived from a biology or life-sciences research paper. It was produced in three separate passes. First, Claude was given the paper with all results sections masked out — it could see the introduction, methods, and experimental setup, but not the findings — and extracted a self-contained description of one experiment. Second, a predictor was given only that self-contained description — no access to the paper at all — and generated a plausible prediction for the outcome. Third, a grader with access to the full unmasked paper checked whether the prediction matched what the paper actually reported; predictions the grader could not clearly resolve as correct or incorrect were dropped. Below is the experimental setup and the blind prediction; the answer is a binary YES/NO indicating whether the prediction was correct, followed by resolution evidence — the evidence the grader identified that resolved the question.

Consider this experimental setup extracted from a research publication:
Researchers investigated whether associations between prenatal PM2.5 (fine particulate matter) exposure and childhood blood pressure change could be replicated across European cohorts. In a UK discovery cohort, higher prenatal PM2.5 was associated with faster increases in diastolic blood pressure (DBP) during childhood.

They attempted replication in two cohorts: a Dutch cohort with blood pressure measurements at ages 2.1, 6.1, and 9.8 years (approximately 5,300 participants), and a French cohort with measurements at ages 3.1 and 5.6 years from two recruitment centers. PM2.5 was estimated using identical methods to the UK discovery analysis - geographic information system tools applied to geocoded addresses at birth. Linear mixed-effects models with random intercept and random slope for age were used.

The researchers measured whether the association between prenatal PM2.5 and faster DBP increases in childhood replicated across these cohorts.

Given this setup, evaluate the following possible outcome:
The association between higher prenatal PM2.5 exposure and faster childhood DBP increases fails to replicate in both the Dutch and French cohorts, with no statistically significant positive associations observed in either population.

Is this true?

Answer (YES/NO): YES